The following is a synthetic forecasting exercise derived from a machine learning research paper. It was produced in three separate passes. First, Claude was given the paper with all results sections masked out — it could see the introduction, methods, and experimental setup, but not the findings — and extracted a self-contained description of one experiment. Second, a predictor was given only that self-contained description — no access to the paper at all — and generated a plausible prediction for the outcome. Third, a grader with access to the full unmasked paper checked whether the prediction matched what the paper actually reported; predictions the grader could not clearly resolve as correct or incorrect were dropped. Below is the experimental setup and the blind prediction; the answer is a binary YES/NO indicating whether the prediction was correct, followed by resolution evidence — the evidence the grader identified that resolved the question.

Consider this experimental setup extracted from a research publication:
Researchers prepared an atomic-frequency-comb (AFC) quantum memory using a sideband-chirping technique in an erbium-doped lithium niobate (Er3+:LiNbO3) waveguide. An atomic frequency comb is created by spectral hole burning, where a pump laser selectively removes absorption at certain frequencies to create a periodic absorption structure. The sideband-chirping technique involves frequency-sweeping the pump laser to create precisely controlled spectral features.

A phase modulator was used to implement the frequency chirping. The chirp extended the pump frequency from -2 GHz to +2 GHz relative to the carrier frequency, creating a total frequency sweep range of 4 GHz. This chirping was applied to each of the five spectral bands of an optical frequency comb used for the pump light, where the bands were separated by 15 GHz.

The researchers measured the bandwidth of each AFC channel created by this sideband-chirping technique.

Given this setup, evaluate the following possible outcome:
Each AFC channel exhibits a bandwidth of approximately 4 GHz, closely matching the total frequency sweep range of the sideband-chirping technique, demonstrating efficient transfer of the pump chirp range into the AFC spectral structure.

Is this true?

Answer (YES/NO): YES